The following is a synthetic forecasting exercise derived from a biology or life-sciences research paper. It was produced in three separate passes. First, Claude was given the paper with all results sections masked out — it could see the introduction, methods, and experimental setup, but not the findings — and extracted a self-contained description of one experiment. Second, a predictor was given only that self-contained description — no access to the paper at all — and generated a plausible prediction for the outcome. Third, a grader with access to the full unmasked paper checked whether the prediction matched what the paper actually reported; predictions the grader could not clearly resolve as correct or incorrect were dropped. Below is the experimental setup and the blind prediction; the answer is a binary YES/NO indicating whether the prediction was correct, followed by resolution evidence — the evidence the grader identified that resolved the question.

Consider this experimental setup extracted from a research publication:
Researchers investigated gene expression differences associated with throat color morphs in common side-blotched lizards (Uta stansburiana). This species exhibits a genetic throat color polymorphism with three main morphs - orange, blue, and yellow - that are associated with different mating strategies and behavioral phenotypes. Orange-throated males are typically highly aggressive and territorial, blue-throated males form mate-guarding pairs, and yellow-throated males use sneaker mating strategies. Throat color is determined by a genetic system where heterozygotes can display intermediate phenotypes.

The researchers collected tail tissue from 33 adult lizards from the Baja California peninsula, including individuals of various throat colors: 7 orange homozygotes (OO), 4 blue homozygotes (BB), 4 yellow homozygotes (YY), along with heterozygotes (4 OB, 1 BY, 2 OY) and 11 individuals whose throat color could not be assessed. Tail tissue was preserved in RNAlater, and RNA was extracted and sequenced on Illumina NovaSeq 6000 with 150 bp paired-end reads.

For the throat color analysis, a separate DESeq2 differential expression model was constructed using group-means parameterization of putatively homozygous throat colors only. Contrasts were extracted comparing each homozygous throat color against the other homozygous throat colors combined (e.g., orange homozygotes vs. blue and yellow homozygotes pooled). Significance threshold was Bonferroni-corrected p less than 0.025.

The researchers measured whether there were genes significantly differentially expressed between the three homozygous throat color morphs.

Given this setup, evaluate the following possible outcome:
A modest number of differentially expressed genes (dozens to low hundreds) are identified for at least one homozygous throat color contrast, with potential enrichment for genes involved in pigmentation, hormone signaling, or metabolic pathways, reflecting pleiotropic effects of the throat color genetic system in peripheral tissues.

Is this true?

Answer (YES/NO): NO